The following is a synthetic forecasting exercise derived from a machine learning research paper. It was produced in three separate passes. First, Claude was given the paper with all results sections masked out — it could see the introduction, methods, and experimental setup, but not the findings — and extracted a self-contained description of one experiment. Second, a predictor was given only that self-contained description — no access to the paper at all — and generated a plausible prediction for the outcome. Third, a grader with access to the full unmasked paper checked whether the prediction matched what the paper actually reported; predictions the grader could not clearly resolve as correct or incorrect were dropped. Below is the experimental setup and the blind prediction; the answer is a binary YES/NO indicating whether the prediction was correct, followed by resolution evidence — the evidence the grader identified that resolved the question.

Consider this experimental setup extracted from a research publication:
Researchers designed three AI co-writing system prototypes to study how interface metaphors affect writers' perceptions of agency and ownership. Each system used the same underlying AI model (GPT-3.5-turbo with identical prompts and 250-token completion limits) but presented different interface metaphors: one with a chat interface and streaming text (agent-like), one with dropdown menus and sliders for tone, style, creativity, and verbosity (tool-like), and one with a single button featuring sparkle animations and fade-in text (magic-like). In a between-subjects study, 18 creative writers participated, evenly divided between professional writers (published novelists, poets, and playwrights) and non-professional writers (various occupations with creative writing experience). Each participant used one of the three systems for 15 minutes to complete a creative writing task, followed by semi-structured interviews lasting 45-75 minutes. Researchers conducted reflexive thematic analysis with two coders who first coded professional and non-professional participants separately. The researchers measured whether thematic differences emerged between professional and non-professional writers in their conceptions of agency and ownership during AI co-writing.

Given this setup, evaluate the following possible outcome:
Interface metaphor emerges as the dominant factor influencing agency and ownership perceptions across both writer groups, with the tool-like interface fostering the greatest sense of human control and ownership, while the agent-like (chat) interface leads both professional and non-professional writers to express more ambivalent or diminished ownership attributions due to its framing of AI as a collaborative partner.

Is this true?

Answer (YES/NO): NO